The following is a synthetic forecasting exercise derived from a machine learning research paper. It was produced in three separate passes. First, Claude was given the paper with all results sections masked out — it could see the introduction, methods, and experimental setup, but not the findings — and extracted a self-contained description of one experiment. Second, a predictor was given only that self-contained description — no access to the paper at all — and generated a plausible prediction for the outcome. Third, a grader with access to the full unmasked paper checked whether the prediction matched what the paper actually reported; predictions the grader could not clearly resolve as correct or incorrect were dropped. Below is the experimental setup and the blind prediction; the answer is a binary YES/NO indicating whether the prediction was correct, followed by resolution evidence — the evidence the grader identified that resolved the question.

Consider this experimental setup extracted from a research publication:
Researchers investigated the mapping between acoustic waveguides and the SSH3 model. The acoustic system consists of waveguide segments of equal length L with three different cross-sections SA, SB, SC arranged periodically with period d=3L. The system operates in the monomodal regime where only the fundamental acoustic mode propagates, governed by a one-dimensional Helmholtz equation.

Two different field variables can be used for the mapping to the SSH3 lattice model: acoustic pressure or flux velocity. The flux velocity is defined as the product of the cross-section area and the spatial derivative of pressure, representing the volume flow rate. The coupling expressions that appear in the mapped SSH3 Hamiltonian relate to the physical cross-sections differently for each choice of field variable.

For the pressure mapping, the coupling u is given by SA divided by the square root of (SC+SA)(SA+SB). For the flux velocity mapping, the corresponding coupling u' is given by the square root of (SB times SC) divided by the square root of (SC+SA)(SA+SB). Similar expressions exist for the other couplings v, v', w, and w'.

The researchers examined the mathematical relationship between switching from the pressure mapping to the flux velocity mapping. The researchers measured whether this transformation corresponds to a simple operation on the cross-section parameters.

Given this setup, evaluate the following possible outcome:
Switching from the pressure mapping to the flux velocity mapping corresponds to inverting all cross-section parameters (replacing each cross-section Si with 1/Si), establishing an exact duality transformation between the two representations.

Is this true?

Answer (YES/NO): YES